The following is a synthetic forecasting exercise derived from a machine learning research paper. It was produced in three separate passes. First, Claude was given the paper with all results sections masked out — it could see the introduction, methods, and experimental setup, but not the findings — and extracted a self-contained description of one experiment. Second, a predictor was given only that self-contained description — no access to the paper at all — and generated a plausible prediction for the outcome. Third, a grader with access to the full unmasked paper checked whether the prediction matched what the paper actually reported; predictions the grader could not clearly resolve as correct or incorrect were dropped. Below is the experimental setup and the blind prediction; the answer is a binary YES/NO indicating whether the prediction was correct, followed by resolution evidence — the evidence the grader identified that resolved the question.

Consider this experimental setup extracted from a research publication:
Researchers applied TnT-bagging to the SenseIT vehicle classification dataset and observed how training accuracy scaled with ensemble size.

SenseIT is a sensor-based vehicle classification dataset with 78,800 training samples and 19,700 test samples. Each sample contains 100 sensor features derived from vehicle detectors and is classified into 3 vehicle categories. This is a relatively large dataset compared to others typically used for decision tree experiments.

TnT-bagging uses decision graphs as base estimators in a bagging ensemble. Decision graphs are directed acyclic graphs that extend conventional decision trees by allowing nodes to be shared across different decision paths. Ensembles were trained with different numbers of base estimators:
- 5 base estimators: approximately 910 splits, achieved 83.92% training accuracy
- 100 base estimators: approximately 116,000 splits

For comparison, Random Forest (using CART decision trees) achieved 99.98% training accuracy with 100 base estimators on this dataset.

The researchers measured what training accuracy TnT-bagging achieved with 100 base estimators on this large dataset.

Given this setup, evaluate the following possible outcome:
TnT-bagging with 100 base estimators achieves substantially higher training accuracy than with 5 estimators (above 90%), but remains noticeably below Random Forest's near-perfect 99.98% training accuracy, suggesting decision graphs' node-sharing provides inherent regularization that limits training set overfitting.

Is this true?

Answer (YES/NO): YES